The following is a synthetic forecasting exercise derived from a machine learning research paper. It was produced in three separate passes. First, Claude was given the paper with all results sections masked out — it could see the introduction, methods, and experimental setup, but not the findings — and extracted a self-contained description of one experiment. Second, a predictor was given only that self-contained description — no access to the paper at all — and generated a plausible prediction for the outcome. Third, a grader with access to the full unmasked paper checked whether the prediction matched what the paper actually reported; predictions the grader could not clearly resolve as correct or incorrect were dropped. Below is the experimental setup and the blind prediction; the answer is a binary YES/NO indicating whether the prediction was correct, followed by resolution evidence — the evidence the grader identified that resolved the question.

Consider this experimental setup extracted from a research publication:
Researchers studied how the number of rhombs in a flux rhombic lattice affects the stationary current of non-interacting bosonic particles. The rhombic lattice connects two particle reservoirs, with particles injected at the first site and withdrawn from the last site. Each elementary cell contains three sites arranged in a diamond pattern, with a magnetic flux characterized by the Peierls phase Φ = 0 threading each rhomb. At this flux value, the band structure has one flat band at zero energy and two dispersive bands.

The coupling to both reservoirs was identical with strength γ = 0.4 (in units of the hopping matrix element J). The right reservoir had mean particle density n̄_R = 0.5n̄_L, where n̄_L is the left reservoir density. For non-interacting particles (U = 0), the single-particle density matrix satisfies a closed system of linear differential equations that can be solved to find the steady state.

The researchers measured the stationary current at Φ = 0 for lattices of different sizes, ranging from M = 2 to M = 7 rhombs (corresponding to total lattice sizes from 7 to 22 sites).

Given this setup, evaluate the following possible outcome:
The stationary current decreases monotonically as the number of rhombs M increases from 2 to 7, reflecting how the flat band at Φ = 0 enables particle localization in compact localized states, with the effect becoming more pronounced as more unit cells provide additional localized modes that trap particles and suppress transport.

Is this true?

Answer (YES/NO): NO